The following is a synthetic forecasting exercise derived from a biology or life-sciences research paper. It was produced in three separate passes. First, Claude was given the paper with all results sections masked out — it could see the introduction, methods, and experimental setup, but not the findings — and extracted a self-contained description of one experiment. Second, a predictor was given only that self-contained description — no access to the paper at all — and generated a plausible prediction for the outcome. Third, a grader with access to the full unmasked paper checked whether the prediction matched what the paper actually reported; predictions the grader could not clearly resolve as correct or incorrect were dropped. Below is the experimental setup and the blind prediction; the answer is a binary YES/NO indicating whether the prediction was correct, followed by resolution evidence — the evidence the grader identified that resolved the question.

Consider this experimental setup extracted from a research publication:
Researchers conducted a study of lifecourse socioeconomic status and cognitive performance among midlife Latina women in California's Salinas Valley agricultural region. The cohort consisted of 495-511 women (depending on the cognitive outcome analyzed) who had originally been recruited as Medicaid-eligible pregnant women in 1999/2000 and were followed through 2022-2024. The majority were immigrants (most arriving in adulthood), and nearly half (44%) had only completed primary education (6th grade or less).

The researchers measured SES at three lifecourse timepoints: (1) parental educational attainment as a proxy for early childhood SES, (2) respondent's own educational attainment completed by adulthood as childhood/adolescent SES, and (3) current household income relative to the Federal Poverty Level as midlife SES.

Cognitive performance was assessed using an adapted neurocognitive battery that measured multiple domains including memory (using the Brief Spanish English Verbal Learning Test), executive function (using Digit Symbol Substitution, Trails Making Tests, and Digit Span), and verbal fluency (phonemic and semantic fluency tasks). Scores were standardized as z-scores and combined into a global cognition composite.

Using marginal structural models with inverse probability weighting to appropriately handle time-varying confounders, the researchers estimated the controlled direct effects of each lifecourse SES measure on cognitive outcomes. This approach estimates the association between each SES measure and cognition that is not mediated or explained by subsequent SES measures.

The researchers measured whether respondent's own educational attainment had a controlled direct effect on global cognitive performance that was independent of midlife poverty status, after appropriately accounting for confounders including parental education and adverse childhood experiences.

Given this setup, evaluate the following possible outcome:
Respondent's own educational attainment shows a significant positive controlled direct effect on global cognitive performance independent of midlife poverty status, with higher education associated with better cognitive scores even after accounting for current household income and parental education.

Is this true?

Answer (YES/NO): YES